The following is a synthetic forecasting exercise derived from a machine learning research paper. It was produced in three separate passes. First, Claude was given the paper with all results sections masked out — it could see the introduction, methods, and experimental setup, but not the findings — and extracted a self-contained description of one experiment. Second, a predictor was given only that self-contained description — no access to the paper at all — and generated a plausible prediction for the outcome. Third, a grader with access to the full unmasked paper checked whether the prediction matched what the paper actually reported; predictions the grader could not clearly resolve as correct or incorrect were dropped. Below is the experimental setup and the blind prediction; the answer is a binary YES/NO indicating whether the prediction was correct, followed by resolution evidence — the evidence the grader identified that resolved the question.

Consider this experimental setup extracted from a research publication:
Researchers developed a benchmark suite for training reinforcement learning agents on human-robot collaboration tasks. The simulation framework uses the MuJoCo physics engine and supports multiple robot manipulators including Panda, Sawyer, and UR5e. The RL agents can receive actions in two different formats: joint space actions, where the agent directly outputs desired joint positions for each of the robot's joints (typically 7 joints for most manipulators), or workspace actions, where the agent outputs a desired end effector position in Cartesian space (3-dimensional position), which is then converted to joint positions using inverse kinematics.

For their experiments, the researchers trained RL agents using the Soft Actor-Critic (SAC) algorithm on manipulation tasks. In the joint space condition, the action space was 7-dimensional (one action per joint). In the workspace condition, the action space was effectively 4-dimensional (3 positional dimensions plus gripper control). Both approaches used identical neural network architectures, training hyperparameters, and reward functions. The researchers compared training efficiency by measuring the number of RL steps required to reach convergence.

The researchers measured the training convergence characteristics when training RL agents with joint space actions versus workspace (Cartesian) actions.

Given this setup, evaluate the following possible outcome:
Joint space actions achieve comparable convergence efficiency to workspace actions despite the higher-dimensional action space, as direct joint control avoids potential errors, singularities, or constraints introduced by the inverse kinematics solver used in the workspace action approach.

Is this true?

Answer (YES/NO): NO